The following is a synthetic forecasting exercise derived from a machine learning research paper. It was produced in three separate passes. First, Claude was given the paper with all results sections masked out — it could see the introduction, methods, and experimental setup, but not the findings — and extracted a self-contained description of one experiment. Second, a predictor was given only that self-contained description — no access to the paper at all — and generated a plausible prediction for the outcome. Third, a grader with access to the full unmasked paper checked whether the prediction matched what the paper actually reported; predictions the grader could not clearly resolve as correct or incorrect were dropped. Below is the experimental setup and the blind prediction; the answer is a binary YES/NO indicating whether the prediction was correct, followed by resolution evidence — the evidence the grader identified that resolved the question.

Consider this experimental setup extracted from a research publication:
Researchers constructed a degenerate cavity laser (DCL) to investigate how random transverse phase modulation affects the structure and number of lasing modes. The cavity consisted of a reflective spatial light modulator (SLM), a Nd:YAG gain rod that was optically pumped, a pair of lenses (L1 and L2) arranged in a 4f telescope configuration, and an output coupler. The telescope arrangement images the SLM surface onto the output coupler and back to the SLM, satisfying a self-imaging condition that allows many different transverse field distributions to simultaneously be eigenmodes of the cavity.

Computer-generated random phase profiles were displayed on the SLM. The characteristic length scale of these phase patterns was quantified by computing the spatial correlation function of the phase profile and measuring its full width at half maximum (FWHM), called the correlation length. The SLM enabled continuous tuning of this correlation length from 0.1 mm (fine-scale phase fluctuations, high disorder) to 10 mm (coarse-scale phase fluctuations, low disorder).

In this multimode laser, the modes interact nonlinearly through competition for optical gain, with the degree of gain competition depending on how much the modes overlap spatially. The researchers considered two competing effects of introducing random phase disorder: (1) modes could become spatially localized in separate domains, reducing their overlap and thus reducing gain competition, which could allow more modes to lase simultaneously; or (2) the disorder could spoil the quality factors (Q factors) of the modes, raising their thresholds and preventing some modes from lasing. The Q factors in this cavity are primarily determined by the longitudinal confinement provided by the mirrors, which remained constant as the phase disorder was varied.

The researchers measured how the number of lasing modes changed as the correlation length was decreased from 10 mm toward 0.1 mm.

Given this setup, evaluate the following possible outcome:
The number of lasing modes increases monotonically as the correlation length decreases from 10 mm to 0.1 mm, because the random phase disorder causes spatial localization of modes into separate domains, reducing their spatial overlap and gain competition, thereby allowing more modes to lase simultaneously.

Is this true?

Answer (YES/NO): YES